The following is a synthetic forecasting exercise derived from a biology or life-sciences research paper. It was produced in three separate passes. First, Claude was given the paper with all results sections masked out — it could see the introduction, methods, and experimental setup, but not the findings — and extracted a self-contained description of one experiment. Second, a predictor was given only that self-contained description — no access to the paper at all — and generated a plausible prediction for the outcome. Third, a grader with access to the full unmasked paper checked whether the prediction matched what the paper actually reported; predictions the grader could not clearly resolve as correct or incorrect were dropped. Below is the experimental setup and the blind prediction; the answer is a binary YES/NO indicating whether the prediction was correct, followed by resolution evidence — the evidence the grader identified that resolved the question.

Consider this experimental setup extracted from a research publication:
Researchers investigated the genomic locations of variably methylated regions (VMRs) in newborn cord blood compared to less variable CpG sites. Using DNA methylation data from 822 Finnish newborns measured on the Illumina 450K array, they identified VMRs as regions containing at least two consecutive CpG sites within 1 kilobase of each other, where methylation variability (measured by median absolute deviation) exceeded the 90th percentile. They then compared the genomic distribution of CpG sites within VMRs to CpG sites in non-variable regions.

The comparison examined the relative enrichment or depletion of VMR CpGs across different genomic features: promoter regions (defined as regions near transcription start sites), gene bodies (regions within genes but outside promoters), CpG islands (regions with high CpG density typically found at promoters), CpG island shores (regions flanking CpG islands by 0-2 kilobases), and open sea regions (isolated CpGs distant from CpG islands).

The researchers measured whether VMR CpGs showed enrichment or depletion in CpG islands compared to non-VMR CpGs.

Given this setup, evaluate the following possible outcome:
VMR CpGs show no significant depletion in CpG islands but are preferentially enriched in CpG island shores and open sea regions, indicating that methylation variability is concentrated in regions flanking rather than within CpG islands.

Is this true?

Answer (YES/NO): NO